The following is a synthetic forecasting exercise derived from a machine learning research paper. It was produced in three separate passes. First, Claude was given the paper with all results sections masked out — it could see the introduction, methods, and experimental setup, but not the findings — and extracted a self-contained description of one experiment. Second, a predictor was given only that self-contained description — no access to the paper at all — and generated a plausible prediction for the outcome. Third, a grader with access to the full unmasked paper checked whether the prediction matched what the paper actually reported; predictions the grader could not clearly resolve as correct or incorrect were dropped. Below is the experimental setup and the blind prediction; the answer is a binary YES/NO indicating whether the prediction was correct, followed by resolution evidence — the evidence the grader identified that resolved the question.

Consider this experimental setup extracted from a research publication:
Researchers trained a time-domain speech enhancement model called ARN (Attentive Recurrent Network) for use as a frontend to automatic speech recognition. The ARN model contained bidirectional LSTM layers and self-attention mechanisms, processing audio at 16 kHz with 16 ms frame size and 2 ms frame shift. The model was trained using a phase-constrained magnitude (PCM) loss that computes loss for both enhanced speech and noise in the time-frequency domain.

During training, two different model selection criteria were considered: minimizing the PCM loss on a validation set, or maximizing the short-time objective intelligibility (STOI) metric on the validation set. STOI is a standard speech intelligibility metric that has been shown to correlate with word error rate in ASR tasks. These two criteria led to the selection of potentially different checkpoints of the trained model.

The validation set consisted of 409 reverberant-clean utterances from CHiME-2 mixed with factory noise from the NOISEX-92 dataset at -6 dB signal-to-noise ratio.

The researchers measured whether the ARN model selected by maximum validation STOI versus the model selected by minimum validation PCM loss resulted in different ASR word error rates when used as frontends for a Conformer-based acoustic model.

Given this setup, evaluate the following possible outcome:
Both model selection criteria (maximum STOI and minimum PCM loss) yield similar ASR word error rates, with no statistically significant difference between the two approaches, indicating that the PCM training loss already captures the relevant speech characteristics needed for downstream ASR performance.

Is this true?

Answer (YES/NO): NO